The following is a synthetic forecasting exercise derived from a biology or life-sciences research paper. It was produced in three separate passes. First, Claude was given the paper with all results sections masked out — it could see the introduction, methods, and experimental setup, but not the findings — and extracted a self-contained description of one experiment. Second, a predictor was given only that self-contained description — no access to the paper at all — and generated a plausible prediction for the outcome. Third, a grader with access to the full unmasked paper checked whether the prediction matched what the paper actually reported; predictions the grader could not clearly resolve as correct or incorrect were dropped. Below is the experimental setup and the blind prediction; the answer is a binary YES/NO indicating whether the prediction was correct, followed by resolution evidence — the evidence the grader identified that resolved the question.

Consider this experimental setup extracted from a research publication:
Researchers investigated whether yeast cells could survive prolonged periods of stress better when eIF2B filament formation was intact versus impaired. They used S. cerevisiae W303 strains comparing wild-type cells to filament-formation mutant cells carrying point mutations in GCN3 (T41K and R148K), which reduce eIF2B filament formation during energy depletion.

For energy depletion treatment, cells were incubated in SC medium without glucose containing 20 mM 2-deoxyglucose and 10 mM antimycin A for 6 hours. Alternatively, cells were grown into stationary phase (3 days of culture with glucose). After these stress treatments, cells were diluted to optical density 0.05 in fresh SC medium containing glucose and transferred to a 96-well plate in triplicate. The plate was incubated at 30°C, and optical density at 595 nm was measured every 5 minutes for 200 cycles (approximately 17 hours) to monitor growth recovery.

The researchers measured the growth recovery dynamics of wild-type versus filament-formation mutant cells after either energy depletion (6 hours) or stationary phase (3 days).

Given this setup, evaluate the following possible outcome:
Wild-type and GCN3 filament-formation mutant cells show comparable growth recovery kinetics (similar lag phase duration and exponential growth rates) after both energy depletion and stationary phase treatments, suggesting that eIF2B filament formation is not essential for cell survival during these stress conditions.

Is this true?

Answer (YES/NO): NO